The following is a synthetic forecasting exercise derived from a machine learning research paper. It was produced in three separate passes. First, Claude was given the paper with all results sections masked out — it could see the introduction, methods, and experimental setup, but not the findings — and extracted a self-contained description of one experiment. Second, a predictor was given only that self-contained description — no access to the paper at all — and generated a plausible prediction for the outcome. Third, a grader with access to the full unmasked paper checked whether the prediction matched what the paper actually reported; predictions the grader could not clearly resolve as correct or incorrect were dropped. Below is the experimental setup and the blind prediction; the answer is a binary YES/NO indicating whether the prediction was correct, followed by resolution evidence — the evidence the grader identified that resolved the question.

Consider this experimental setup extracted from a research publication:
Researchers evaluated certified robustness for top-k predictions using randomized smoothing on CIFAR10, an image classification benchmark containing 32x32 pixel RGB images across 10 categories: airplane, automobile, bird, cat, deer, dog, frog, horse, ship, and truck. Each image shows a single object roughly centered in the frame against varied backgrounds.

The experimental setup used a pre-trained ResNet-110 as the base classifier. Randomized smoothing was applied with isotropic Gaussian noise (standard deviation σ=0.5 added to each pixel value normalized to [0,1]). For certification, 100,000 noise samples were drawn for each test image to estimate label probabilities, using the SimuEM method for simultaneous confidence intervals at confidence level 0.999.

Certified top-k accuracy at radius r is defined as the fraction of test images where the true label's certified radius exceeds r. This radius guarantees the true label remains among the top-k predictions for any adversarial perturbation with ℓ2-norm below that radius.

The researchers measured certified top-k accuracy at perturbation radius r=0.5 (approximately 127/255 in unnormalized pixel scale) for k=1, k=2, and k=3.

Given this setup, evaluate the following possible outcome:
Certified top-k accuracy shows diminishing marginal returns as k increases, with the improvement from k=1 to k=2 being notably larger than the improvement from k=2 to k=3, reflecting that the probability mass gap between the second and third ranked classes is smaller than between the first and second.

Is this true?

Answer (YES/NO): YES